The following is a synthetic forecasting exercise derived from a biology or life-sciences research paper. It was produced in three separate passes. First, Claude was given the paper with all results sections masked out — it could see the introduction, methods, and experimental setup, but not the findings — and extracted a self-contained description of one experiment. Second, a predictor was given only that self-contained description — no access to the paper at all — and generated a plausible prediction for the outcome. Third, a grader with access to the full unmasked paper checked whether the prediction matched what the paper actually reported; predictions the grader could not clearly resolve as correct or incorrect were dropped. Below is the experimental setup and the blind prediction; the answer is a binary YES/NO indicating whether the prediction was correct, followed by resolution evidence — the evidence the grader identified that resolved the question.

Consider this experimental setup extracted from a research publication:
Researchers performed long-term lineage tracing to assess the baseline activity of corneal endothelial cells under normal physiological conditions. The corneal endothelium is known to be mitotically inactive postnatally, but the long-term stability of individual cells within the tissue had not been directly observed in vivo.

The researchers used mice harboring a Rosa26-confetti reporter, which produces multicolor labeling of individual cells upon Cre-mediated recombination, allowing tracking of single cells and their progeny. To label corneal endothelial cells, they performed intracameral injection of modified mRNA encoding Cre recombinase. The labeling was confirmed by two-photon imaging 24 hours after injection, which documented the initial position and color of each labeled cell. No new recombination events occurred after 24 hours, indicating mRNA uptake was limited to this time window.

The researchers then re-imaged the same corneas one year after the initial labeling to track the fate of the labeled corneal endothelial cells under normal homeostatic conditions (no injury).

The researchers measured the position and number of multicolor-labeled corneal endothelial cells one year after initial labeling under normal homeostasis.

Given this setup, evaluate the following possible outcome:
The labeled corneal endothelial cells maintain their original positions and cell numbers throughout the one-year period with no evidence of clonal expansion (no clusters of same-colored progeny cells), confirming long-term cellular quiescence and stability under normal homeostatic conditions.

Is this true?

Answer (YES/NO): YES